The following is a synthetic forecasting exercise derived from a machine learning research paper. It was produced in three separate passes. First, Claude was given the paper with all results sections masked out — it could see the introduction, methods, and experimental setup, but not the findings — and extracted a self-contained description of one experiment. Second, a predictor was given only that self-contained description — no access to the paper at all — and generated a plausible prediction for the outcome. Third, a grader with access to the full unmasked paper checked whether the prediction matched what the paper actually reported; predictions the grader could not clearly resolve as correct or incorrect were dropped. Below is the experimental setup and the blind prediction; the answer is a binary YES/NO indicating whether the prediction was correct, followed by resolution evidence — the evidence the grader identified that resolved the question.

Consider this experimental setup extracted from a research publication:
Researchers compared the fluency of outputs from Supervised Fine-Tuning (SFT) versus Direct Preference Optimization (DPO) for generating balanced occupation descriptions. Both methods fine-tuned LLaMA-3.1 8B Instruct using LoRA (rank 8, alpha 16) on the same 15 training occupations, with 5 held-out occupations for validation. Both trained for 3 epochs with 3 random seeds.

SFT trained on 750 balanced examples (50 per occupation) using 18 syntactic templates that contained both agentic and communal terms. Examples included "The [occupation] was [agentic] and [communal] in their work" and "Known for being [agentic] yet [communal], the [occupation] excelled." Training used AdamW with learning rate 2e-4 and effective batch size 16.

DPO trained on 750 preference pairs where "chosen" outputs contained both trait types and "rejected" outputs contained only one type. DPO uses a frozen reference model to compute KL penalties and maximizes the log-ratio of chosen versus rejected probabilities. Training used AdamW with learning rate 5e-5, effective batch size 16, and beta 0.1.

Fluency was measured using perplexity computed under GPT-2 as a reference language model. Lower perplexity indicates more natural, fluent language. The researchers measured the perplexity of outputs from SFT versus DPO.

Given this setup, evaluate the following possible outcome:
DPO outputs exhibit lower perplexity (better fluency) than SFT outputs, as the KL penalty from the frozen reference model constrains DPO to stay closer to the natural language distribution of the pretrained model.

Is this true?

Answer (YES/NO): NO